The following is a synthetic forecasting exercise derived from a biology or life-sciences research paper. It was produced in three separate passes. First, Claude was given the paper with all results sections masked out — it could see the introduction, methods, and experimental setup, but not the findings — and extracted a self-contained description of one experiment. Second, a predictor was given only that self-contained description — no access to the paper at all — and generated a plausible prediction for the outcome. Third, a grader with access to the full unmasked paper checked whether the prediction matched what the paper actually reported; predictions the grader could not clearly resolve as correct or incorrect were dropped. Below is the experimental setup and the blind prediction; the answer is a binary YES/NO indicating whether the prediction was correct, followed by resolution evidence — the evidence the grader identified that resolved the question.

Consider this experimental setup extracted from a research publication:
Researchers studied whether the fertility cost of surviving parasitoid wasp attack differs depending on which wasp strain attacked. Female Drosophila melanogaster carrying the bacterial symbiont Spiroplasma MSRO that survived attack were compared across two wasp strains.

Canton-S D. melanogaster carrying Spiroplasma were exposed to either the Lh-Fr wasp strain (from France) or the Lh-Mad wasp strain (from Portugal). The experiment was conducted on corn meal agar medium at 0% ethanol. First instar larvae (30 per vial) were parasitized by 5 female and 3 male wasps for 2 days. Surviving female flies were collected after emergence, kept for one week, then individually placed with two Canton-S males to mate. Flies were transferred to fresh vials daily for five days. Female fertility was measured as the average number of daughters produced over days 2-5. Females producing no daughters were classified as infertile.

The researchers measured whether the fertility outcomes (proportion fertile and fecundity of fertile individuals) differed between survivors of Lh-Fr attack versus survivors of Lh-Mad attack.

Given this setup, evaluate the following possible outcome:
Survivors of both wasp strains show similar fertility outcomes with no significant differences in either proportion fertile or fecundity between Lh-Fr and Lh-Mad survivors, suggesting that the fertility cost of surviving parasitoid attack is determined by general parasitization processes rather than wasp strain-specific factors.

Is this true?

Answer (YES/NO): NO